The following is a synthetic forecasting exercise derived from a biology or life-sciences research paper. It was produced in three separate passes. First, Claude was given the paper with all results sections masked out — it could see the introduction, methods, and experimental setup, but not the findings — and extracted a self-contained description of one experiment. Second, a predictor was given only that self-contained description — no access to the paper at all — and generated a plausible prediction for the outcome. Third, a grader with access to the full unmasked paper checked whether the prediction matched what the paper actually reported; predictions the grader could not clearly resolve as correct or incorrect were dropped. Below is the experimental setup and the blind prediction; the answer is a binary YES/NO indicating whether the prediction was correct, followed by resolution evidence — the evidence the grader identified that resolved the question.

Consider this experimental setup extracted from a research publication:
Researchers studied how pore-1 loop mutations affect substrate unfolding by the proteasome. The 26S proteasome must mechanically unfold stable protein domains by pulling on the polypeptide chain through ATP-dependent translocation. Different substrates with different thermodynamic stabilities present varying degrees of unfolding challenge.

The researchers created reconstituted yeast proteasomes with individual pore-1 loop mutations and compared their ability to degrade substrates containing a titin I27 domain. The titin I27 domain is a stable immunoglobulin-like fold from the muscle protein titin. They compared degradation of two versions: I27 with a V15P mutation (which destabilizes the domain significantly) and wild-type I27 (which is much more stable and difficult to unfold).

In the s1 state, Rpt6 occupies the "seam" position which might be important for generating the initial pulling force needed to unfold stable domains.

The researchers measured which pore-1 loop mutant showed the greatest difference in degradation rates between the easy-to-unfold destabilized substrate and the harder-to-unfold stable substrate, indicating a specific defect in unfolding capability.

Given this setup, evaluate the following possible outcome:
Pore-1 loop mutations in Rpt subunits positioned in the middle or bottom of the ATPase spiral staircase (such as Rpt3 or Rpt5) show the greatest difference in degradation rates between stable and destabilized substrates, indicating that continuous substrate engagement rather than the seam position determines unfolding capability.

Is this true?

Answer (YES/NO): NO